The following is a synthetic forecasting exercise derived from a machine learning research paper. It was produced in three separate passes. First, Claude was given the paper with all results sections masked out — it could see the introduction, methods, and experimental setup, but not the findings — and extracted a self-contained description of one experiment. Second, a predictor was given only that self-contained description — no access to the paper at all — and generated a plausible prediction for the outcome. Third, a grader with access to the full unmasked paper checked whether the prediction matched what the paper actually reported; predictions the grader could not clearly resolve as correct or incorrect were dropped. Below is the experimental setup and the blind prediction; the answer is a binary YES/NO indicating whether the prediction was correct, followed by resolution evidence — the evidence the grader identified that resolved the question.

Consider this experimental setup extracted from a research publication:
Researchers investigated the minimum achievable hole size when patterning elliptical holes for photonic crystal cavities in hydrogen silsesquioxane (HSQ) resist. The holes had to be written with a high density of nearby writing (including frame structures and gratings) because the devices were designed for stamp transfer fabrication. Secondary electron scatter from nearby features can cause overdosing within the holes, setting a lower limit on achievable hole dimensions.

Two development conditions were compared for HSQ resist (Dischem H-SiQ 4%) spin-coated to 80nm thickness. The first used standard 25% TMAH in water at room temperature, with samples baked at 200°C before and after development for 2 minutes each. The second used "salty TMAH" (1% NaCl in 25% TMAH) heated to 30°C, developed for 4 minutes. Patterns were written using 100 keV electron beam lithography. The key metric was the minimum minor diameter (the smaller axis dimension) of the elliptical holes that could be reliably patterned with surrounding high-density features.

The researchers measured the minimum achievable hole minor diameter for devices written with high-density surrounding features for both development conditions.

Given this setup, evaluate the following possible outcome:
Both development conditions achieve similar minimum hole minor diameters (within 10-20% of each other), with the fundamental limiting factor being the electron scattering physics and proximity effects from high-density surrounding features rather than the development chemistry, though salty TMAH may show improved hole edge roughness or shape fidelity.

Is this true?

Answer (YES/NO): NO